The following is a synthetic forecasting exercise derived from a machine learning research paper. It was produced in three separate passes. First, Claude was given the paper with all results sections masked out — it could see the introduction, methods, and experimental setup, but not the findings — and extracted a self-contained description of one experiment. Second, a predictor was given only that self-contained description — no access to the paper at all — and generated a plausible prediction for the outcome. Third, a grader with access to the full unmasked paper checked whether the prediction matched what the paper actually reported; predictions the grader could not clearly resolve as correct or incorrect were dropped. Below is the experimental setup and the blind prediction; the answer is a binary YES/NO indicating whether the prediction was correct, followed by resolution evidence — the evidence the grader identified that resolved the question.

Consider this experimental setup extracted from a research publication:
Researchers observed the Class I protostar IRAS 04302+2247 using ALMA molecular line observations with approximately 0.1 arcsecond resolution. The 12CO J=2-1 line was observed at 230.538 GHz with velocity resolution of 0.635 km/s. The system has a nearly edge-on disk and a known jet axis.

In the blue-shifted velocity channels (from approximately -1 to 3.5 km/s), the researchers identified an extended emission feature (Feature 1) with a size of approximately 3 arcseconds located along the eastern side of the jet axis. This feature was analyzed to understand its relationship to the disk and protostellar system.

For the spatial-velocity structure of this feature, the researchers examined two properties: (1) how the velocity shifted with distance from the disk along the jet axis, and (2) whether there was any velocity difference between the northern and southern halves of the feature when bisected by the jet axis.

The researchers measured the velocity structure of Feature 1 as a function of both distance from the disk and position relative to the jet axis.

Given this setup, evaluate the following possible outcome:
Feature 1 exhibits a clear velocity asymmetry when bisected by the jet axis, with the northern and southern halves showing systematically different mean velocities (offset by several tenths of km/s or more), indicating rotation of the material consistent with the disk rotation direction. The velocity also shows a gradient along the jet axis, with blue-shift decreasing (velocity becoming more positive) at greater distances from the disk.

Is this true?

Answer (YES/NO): NO